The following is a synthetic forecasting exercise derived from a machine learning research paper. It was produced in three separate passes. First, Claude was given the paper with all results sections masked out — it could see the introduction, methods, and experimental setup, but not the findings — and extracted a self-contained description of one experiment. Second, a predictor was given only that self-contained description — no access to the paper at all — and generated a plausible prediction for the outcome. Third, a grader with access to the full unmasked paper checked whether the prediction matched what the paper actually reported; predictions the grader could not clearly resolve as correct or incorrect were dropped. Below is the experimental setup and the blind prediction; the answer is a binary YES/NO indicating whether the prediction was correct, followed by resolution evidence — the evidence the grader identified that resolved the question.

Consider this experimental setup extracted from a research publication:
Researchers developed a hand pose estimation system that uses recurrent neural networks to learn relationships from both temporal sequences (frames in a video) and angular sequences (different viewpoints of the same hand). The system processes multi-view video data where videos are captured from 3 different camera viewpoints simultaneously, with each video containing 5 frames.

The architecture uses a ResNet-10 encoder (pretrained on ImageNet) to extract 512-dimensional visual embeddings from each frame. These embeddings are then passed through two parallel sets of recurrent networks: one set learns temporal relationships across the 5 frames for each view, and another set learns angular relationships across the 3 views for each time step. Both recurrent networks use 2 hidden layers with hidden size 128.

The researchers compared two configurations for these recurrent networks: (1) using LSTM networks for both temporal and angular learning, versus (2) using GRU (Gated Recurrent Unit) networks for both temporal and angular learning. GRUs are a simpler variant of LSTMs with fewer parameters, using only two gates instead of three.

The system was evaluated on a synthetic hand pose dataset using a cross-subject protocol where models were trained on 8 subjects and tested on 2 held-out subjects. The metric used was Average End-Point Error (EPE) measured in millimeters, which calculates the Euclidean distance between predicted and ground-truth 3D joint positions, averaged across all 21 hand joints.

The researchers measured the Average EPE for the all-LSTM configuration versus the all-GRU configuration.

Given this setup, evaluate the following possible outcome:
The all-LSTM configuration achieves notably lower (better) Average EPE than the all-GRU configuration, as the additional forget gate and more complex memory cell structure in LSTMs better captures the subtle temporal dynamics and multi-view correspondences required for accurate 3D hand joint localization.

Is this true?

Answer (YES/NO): YES